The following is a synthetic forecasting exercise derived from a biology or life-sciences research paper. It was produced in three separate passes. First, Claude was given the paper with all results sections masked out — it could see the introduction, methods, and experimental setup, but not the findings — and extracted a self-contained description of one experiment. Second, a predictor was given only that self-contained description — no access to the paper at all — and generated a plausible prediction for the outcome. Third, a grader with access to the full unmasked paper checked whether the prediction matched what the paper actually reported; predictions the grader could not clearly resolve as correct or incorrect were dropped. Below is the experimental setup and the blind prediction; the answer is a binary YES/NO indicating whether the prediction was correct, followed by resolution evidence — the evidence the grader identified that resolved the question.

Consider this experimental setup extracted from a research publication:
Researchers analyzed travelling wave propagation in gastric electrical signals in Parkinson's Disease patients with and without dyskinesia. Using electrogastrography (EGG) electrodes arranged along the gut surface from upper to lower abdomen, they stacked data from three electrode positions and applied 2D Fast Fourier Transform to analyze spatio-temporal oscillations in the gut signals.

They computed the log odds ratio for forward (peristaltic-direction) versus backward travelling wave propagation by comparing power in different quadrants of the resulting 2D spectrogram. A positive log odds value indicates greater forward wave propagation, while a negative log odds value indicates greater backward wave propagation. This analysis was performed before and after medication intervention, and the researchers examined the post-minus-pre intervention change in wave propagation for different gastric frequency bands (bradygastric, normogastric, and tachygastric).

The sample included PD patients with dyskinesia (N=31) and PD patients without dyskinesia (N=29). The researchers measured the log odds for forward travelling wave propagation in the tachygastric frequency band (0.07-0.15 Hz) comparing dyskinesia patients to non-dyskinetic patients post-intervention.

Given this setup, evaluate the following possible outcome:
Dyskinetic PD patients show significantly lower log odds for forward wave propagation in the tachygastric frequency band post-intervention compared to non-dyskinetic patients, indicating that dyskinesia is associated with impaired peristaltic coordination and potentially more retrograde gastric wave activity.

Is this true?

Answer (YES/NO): NO